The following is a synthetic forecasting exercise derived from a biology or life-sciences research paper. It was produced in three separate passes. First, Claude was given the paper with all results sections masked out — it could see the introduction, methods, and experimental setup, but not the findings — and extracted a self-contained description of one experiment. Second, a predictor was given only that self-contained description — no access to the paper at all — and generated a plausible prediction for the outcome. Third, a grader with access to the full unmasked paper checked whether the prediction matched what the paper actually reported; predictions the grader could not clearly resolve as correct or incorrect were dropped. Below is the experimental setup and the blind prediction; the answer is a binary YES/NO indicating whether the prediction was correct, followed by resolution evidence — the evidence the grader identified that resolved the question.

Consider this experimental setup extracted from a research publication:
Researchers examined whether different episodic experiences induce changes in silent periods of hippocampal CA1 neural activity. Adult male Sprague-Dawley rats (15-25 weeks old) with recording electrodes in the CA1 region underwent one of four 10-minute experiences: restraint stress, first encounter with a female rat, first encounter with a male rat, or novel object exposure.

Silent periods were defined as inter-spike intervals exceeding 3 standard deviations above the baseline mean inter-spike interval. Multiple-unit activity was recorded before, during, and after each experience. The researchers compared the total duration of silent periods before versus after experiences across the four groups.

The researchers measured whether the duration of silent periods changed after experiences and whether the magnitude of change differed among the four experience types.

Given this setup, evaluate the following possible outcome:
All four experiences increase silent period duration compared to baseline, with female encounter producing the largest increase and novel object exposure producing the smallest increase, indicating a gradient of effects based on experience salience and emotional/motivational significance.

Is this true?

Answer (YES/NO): NO